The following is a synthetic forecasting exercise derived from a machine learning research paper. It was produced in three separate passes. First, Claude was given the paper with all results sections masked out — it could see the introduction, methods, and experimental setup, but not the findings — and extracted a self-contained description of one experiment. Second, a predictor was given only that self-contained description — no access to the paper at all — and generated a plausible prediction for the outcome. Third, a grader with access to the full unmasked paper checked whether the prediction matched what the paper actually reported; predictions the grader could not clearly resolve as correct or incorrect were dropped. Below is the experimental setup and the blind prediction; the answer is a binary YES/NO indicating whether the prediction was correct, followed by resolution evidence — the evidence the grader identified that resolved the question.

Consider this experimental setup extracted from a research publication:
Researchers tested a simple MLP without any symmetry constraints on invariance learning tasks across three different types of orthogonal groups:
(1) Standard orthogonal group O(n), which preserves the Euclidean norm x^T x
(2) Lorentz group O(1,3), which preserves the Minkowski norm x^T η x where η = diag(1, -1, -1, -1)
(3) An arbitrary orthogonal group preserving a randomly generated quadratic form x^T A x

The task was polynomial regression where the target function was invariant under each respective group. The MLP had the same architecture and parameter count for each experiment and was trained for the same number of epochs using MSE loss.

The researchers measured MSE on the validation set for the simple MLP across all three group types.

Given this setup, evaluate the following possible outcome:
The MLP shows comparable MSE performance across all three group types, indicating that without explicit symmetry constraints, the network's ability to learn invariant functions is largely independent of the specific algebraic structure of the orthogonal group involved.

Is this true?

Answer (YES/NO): NO